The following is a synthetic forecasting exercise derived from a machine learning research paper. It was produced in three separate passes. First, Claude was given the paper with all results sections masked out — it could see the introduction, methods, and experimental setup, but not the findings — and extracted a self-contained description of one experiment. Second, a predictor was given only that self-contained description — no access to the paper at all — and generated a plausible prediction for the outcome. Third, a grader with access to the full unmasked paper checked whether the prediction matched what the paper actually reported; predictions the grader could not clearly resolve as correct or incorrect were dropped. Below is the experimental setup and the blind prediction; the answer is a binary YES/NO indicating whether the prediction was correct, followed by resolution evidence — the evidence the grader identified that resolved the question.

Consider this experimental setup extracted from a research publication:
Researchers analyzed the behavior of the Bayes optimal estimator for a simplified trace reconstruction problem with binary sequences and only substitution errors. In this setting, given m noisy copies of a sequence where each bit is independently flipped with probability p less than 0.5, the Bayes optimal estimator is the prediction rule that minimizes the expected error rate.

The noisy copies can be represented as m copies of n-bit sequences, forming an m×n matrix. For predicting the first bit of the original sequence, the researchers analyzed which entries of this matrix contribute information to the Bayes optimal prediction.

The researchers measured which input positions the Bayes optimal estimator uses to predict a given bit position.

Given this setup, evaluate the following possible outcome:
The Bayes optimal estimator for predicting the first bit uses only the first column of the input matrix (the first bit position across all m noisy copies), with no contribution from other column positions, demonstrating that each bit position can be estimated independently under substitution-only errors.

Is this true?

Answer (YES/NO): YES